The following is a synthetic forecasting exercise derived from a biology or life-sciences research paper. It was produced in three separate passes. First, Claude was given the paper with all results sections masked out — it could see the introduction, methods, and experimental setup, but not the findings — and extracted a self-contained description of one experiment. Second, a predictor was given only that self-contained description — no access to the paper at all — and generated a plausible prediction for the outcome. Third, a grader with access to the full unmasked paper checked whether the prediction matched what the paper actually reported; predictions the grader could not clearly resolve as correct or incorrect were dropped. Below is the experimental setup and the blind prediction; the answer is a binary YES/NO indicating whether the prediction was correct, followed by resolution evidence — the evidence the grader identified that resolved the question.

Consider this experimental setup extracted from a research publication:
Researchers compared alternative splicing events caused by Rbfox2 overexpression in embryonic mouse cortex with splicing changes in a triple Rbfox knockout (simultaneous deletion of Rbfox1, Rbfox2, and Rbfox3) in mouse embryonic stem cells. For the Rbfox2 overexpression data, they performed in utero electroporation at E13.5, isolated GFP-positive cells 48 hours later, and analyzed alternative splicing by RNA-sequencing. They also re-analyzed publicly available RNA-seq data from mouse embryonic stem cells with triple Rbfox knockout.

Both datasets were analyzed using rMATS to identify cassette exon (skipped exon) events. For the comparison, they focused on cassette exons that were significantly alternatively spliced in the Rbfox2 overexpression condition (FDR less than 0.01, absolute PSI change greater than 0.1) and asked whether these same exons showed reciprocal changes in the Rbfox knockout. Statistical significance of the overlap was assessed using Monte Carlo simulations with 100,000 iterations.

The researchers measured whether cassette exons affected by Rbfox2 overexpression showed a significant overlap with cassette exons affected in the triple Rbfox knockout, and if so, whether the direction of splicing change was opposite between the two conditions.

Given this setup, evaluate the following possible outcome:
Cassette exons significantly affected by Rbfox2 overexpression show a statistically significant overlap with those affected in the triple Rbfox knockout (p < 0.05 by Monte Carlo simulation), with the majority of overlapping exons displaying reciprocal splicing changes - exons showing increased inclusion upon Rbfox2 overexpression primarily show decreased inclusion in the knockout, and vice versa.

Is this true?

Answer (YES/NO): YES